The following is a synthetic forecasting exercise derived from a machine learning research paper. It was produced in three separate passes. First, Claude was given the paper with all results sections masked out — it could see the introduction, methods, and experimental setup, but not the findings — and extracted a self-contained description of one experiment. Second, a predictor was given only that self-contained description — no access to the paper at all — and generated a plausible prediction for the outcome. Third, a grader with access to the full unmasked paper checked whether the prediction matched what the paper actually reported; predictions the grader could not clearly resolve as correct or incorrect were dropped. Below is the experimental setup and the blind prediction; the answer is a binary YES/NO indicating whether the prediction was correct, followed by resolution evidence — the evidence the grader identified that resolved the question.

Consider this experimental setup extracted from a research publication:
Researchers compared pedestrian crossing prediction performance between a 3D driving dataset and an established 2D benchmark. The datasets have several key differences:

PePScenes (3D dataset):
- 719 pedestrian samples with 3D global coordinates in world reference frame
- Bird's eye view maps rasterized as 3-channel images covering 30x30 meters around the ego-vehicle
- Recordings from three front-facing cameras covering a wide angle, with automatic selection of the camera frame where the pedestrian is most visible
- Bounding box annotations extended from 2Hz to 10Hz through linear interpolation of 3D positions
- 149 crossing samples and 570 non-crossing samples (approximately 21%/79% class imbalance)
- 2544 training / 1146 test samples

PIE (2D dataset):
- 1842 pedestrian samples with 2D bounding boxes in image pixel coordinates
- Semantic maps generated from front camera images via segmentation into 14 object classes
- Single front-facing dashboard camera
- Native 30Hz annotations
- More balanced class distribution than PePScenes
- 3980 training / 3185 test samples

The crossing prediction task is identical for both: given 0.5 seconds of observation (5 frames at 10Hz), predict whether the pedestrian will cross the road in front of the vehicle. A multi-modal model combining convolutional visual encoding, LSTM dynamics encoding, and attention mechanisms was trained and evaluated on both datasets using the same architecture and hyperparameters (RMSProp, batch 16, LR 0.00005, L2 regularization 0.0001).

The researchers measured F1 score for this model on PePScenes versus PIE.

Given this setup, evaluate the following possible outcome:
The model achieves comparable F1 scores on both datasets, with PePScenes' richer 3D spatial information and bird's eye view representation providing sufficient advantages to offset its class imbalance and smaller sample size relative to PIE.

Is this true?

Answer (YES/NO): NO